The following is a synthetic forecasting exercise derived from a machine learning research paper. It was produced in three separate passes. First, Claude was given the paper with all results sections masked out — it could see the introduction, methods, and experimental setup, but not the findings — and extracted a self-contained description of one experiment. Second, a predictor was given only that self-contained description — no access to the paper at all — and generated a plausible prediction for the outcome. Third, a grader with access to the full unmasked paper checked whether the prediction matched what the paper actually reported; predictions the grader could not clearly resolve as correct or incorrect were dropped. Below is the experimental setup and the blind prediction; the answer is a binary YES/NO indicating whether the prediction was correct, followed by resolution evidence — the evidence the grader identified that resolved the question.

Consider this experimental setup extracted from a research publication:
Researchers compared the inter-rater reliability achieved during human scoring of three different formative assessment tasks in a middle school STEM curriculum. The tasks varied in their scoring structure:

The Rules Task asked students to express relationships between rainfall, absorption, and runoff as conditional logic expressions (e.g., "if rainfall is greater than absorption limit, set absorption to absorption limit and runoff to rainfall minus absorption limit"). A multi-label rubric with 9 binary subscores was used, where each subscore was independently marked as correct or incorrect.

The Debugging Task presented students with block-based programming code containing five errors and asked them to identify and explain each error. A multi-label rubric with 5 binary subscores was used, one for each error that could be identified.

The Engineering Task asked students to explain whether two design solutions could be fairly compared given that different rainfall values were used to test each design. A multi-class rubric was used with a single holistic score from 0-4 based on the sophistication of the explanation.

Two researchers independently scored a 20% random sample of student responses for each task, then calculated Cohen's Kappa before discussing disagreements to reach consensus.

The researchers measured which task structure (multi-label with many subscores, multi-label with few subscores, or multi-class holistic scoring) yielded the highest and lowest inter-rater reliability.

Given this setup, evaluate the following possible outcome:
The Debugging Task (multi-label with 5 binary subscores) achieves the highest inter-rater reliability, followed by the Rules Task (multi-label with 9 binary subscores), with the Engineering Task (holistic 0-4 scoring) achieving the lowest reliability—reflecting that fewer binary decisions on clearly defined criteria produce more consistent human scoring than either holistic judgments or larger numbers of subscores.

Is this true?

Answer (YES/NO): NO